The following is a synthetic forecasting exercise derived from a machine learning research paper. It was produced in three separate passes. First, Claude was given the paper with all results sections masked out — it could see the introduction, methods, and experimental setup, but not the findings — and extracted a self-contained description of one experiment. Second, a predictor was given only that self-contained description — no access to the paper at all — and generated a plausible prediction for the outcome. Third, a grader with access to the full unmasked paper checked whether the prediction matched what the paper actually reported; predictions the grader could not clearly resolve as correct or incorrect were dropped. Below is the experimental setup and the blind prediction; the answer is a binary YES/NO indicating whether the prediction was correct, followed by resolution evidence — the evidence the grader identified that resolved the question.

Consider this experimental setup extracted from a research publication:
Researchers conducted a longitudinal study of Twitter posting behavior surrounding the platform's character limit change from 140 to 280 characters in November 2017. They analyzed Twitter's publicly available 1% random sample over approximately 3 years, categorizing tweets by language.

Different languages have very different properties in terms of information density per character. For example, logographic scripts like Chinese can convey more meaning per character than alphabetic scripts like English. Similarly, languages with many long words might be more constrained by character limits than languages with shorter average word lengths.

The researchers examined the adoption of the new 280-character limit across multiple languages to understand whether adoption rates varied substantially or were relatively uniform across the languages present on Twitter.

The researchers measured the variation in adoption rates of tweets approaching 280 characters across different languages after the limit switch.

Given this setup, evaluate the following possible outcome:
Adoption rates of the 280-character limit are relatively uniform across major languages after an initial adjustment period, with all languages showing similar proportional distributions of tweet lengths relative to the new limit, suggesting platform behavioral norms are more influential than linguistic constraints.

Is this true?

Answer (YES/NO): NO